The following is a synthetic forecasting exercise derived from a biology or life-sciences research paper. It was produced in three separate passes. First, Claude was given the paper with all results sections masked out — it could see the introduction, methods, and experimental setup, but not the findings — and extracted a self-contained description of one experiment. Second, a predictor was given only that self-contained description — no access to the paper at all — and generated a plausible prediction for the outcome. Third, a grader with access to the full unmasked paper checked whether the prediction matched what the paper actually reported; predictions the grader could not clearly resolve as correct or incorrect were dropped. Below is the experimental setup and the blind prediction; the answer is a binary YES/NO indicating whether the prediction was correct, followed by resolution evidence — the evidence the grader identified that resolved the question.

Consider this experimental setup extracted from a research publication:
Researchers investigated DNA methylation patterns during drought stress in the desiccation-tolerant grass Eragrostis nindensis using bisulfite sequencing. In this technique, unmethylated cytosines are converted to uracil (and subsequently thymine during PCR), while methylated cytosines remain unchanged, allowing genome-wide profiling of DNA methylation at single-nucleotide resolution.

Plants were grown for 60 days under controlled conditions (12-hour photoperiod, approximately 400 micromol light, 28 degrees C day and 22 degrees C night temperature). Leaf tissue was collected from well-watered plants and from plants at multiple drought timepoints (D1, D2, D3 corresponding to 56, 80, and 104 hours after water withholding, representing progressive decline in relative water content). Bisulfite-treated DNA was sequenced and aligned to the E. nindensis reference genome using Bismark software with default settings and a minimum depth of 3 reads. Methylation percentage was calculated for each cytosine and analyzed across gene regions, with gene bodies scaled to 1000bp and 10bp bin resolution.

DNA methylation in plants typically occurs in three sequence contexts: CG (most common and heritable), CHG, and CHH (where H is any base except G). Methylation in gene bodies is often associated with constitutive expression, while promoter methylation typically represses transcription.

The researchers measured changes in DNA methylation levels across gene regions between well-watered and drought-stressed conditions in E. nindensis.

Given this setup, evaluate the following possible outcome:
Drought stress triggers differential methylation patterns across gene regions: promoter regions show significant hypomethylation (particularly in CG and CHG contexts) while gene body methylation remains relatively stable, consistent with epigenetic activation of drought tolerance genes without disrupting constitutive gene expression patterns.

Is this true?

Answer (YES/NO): NO